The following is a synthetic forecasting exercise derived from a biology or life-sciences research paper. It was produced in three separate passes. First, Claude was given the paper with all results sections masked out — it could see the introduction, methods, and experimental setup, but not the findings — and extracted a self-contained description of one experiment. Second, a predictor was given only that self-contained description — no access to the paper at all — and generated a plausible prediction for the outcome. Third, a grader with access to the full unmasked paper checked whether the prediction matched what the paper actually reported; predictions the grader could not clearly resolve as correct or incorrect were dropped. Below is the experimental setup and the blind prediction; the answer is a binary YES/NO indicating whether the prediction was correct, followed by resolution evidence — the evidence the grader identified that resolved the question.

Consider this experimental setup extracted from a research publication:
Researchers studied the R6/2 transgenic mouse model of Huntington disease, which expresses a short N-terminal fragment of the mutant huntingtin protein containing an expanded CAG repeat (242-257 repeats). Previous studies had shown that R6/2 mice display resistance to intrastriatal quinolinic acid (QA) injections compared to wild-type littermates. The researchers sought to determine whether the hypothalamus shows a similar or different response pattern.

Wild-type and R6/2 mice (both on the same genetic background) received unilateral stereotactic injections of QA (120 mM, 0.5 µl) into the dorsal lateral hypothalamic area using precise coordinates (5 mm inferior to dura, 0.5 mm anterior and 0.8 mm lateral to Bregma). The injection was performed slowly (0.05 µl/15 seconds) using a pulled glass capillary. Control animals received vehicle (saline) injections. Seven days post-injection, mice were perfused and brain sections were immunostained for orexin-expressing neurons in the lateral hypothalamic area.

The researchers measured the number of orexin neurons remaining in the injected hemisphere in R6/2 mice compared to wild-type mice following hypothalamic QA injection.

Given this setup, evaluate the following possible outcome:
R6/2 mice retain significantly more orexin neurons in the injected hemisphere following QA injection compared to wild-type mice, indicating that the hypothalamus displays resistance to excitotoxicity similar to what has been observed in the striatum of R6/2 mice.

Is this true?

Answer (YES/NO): NO